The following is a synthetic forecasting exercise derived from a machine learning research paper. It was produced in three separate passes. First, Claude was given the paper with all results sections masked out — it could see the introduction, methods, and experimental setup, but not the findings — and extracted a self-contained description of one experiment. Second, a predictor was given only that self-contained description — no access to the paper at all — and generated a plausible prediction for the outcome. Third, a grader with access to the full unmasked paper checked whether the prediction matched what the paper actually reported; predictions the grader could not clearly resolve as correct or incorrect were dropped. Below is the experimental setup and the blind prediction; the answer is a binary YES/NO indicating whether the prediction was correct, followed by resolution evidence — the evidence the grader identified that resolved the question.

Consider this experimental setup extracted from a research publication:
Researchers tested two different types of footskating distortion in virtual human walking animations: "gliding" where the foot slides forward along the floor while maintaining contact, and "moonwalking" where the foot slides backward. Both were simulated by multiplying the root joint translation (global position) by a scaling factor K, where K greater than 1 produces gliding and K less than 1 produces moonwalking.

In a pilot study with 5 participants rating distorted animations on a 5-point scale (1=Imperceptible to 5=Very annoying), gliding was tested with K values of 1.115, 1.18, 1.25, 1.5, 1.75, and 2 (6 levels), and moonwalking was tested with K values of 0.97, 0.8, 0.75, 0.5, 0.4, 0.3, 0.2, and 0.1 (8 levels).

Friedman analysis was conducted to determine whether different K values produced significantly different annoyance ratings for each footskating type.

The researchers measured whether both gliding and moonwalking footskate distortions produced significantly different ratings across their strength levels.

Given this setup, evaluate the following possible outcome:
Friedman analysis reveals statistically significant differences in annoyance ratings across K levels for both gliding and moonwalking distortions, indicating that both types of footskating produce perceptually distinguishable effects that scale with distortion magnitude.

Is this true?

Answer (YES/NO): YES